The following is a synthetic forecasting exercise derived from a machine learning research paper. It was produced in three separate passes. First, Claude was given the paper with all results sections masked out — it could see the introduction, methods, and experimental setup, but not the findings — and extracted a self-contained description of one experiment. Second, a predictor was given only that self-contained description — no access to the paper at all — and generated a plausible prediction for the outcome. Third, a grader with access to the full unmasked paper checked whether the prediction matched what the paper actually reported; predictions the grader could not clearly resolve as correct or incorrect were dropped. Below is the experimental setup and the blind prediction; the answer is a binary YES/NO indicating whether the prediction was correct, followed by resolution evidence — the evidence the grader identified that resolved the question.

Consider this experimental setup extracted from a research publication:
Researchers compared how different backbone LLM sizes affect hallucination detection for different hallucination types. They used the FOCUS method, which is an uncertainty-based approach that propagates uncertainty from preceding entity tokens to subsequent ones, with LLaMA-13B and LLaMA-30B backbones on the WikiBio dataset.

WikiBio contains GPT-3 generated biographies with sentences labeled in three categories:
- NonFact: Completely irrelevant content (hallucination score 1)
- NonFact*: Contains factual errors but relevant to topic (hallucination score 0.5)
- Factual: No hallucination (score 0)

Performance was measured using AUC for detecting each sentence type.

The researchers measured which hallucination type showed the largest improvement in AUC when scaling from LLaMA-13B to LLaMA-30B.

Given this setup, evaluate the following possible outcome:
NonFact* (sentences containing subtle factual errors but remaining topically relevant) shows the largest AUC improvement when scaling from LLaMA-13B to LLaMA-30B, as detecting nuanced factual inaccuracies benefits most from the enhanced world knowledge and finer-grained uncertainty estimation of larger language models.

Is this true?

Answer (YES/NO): YES